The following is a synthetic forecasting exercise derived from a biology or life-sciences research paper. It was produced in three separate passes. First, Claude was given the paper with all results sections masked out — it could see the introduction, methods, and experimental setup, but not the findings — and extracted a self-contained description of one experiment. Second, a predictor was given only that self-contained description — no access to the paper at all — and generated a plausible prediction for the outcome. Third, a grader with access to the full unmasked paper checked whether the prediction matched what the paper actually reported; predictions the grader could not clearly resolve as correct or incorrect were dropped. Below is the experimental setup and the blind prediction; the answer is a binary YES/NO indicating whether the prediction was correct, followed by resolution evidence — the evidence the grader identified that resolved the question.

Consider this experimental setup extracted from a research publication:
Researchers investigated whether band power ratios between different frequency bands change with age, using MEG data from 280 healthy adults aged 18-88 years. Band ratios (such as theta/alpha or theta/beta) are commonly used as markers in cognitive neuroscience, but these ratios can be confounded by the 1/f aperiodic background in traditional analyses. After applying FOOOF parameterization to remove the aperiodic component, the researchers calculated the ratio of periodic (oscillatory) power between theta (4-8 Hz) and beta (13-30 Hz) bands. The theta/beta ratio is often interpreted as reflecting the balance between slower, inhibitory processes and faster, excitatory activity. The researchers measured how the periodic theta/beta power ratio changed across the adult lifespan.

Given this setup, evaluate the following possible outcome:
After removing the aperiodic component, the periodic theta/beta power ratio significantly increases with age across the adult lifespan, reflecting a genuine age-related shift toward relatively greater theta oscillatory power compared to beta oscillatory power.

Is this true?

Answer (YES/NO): NO